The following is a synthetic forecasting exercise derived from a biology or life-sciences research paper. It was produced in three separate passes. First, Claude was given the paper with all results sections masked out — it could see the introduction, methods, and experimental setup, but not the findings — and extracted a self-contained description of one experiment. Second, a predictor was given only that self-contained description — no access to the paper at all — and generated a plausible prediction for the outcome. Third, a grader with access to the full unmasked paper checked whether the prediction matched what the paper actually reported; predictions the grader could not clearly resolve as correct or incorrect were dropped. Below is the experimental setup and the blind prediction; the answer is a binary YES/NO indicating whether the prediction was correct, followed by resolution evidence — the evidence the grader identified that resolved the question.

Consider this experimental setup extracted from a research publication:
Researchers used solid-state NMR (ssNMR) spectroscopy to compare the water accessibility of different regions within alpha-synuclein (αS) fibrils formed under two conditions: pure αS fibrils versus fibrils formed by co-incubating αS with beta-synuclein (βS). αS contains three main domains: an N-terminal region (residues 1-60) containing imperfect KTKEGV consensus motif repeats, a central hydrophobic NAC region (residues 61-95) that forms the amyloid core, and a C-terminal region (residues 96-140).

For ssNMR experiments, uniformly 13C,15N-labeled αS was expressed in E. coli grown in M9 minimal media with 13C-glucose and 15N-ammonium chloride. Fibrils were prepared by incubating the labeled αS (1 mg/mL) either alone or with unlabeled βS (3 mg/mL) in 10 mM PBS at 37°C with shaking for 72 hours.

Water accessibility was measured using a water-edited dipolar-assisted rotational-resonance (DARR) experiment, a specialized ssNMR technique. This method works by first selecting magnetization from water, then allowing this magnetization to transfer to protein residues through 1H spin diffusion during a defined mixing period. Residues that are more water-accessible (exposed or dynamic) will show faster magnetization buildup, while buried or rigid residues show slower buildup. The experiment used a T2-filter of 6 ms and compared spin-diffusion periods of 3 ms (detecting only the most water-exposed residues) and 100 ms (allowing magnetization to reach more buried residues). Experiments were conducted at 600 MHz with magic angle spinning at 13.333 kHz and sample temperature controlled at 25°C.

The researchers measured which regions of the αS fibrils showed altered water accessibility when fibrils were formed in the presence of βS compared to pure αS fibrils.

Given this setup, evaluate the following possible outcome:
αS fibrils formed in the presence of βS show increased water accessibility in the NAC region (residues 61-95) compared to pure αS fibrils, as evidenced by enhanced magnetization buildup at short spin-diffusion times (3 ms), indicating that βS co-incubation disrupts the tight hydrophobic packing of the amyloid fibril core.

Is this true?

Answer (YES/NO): NO